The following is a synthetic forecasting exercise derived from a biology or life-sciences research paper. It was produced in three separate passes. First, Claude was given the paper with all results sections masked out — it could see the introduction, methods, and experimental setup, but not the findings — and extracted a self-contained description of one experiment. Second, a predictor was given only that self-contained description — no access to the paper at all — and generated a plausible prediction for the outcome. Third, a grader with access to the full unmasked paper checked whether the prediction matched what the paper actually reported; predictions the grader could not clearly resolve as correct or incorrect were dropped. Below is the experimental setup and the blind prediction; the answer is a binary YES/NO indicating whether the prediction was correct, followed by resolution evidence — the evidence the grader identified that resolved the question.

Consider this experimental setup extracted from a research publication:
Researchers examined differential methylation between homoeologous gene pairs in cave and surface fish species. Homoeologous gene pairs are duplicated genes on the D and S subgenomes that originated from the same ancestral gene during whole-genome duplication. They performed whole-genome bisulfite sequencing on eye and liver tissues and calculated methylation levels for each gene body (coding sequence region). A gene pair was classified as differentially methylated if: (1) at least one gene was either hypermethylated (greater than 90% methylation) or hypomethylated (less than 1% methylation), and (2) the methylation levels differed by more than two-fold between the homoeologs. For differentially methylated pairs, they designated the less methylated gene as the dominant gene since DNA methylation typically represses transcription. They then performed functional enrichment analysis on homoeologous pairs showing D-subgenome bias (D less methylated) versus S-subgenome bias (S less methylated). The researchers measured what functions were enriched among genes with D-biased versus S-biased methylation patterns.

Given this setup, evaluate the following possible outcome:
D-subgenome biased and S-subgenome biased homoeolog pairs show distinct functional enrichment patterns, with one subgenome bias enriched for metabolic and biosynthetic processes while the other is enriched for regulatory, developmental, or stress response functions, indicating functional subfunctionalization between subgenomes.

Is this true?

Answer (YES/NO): YES